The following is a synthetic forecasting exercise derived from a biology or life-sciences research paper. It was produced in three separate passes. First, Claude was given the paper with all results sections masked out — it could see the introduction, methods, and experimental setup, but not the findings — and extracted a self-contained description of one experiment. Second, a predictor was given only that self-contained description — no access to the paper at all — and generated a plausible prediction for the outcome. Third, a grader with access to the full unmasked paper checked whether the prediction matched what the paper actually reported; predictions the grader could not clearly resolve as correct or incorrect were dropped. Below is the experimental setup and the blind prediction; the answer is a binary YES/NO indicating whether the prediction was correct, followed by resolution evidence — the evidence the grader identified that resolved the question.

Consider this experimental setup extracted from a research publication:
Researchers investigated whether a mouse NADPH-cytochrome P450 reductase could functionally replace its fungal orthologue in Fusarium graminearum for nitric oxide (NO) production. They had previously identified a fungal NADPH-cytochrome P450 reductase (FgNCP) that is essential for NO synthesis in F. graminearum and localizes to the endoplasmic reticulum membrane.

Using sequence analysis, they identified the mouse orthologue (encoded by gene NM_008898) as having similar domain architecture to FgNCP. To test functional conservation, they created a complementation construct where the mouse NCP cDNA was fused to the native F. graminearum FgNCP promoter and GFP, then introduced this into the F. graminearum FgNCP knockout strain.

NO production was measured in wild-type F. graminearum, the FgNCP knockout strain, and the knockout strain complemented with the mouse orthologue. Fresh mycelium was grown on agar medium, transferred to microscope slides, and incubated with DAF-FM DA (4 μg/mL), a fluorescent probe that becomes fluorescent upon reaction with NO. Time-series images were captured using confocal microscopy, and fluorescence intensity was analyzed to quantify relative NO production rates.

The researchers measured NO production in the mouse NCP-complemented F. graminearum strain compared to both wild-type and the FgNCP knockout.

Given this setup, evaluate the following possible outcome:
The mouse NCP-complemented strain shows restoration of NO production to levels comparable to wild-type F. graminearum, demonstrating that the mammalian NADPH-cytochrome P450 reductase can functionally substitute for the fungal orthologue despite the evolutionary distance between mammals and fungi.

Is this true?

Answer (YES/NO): YES